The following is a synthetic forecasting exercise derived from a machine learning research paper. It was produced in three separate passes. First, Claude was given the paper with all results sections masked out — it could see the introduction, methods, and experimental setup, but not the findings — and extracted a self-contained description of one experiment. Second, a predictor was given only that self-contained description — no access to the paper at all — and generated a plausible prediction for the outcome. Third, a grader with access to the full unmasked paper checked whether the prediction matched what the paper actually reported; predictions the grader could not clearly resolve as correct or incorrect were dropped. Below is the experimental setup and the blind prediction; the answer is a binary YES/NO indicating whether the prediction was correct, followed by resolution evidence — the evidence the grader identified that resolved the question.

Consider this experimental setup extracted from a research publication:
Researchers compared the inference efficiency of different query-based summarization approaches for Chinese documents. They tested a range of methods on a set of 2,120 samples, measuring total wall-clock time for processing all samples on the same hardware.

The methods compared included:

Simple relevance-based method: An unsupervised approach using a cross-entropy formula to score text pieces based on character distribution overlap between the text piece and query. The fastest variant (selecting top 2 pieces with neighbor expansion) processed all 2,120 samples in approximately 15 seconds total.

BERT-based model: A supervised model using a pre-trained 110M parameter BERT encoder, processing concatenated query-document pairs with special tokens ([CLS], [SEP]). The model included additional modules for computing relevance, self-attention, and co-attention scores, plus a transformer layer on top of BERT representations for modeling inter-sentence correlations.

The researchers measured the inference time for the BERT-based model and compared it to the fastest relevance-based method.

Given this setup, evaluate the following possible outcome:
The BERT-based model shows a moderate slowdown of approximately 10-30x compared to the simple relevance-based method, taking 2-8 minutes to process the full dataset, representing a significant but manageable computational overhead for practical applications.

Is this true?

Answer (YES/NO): NO